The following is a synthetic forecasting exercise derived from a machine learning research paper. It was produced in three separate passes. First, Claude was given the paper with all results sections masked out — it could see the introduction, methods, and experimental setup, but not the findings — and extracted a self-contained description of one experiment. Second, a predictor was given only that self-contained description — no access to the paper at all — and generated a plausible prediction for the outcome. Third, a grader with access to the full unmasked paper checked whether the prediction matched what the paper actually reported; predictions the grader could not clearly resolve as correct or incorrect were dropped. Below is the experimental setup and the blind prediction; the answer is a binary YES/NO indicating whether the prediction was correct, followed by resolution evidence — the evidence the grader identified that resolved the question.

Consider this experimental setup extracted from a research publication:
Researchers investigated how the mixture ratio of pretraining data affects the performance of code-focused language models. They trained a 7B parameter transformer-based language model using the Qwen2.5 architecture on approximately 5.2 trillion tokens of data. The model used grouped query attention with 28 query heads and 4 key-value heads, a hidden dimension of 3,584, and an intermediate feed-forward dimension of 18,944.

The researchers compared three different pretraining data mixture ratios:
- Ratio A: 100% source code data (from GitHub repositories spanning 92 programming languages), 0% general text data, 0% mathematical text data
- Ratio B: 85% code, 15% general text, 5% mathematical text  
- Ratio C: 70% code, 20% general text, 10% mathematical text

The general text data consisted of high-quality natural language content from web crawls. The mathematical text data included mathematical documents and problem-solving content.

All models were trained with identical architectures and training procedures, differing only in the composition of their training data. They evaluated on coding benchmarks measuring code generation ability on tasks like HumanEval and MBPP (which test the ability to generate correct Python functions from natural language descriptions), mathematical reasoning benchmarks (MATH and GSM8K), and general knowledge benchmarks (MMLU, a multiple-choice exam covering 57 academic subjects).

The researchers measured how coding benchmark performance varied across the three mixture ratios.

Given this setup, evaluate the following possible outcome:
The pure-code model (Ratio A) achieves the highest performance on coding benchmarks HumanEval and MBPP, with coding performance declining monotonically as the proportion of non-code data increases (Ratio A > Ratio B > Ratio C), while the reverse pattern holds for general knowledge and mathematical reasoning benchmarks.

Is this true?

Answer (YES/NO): NO